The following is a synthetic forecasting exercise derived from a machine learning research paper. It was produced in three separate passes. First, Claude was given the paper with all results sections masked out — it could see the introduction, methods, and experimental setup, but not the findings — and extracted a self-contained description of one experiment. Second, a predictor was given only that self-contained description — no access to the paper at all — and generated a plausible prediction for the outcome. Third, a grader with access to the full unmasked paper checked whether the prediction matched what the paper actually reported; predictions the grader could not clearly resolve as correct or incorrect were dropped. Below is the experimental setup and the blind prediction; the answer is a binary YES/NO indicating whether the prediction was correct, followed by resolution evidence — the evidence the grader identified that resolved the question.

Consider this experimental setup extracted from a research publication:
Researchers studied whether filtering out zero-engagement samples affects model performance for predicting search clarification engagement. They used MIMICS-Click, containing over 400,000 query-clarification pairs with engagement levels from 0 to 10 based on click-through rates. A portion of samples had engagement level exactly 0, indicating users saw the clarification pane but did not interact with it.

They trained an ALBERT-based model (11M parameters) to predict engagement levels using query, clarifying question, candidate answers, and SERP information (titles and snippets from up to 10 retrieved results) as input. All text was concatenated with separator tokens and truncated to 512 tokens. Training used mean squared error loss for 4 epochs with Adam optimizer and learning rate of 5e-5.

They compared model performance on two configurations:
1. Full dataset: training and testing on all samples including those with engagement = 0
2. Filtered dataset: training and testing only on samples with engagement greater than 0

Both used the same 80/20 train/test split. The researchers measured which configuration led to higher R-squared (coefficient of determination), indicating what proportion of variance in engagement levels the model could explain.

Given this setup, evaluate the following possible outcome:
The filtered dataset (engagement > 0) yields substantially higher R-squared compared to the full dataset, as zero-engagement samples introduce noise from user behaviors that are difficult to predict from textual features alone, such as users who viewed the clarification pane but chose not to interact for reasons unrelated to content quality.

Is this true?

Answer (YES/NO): YES